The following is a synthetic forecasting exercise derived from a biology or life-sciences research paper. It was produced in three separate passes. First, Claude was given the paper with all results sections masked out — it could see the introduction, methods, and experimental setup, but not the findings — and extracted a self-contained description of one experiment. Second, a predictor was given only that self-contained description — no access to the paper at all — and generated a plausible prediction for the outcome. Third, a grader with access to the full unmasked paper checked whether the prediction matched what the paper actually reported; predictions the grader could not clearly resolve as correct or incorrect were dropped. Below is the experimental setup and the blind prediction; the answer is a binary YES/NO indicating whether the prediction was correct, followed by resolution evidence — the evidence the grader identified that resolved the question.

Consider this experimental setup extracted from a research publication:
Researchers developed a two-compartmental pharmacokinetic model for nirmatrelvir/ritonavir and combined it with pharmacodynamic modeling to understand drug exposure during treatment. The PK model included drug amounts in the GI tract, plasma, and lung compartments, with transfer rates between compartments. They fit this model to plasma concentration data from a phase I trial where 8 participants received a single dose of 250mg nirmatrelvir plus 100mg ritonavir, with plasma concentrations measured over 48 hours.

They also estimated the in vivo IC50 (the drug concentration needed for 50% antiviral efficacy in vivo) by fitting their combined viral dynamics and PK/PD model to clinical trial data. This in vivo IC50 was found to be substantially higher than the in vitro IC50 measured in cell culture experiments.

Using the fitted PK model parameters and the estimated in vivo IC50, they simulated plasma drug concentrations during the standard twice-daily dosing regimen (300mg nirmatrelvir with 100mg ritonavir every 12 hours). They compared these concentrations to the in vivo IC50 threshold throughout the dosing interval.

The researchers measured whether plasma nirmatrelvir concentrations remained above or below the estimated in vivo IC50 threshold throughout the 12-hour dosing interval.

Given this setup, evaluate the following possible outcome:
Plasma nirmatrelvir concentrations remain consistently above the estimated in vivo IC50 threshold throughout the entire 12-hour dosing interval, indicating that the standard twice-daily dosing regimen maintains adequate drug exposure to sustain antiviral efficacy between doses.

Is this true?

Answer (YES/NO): NO